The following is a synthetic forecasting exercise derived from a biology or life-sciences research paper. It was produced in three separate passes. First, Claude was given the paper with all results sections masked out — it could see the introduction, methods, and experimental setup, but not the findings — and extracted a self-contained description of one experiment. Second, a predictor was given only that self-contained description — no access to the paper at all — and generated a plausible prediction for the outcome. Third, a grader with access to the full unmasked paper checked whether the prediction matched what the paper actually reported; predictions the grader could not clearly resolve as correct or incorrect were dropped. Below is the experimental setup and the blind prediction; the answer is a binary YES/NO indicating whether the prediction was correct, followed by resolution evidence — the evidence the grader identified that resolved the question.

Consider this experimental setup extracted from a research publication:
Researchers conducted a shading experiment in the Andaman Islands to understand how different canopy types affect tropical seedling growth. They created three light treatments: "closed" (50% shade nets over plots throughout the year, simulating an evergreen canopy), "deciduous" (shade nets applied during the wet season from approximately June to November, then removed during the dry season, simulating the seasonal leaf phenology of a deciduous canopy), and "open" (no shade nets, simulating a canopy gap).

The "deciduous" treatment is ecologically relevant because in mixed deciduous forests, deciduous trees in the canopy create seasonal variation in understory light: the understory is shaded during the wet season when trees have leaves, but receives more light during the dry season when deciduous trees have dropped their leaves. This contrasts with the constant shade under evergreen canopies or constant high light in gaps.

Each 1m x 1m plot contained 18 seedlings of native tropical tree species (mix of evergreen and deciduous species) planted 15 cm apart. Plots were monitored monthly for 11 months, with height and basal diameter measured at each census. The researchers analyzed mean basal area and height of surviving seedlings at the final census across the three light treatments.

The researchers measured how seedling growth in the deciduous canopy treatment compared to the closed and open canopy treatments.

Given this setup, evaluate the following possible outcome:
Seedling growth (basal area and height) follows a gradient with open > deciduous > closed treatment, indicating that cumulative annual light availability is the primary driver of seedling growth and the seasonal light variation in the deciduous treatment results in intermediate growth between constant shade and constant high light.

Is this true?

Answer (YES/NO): NO